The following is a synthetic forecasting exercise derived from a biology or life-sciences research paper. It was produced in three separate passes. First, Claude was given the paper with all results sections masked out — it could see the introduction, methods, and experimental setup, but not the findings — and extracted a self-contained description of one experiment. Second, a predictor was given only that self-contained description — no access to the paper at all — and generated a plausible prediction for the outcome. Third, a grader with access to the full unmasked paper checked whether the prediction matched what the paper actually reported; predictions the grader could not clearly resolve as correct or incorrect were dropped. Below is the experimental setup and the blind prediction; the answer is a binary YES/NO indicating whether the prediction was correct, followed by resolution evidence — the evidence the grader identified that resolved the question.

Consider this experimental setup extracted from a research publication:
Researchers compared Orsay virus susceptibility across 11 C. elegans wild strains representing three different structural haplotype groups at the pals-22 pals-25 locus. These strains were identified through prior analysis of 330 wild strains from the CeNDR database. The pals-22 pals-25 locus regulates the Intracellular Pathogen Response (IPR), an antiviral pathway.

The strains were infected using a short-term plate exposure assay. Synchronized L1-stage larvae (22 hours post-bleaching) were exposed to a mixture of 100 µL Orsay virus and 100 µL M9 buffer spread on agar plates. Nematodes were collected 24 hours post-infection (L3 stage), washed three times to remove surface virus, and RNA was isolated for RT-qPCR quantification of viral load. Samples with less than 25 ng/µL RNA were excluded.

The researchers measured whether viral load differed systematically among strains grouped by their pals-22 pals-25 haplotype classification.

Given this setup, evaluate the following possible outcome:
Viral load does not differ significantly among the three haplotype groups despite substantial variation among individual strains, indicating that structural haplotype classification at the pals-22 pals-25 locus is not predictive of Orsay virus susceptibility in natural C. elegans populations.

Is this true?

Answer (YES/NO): NO